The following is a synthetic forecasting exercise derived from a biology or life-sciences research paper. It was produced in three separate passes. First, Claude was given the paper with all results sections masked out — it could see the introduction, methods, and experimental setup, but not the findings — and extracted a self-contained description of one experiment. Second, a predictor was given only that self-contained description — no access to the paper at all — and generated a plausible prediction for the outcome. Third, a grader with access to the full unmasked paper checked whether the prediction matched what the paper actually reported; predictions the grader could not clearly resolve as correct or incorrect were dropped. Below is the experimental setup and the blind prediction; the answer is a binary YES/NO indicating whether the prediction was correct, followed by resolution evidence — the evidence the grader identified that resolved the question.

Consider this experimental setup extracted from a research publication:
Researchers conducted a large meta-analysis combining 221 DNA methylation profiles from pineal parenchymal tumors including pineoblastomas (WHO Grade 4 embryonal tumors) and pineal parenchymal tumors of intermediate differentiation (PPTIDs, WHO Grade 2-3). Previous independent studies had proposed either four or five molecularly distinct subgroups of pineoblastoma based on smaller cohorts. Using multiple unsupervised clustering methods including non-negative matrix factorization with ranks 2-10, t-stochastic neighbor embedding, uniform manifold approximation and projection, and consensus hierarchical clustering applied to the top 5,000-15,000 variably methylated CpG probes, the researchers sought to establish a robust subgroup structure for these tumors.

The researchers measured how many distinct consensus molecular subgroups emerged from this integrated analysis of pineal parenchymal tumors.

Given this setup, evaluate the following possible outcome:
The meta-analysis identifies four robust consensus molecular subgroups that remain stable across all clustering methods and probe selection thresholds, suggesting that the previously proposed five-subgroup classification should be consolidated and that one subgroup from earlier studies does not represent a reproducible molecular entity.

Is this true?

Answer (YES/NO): NO